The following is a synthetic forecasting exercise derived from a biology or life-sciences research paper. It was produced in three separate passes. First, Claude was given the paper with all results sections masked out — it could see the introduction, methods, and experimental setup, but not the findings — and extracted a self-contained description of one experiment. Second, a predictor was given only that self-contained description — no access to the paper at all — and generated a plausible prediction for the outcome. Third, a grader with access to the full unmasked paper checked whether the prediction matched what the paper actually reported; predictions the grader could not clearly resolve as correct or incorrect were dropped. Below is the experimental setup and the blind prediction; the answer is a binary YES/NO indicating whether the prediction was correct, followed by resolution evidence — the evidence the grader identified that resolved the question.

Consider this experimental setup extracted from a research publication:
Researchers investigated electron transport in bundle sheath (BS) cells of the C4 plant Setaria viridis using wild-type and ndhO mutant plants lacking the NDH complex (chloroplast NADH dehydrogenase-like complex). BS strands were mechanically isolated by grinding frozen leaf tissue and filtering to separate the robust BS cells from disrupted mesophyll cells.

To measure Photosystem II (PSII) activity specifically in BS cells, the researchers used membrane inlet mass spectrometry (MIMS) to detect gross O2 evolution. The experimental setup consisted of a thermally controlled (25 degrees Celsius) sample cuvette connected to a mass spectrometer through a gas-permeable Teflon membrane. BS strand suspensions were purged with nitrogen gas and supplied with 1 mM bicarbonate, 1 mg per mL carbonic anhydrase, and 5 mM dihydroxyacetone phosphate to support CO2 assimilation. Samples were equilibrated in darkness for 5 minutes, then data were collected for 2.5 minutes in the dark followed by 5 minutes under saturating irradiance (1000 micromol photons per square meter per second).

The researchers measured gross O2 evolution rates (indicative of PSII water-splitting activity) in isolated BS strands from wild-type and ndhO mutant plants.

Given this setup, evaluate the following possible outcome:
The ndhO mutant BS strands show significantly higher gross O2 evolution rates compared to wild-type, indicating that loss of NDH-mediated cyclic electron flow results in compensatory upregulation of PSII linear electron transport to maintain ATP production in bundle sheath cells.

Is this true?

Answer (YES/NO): NO